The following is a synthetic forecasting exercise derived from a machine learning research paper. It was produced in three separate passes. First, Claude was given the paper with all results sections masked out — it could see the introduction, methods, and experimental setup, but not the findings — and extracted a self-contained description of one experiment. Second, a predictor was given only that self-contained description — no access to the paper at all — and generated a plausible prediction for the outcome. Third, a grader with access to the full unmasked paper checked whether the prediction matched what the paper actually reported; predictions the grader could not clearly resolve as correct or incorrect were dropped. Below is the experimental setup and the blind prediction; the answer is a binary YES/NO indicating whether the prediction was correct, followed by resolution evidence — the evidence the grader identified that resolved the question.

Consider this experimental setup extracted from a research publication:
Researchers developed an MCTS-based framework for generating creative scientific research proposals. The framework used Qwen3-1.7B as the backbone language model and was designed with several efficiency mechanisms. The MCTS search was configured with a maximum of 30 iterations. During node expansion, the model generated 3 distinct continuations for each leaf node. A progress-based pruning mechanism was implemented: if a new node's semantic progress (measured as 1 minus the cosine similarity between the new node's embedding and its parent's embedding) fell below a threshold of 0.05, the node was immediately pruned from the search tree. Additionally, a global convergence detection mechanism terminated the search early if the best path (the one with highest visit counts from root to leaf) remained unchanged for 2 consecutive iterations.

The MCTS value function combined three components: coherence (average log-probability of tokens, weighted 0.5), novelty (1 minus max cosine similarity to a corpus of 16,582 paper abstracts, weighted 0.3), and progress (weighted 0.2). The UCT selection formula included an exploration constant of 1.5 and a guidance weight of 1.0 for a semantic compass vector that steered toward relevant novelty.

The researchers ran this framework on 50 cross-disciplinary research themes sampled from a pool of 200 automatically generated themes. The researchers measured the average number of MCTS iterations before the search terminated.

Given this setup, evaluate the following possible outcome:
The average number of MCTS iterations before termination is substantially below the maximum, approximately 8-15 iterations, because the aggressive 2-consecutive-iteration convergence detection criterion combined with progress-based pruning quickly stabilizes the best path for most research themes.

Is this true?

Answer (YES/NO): NO